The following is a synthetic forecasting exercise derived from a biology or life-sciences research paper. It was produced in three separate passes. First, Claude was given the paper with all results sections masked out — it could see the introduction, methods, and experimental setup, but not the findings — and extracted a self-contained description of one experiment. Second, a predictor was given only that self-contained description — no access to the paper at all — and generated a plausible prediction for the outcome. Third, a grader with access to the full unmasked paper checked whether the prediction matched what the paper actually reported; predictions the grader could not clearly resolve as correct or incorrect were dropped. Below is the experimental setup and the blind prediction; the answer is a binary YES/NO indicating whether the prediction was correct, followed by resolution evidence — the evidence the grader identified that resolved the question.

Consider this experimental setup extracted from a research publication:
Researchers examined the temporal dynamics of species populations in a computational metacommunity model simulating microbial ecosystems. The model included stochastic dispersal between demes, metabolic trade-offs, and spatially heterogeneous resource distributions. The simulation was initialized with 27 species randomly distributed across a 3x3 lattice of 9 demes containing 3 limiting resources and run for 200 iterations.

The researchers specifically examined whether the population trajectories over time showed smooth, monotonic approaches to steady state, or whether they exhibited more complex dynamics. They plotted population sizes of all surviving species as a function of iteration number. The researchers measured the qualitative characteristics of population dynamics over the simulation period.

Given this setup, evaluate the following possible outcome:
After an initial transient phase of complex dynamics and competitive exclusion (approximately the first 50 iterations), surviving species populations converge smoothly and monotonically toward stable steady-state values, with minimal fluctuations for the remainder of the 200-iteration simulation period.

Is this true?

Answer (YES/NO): NO